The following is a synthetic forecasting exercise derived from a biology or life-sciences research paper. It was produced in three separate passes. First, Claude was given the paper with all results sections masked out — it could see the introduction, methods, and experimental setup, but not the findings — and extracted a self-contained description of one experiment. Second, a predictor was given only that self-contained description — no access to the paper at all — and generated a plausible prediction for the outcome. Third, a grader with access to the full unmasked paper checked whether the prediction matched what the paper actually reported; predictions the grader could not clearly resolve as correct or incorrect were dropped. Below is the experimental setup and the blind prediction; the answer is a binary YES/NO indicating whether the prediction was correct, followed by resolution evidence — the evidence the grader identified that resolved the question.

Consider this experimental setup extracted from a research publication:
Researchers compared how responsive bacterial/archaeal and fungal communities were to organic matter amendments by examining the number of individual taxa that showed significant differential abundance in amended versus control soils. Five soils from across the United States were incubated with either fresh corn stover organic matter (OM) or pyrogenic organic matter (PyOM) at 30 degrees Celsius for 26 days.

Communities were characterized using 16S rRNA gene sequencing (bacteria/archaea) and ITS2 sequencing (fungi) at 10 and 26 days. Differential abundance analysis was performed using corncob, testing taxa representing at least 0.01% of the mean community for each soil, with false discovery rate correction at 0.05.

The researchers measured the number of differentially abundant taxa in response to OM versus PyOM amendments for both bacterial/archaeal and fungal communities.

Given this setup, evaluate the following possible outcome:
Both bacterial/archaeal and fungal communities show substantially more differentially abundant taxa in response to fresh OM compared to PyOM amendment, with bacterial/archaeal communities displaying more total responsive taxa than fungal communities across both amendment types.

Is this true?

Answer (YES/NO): NO